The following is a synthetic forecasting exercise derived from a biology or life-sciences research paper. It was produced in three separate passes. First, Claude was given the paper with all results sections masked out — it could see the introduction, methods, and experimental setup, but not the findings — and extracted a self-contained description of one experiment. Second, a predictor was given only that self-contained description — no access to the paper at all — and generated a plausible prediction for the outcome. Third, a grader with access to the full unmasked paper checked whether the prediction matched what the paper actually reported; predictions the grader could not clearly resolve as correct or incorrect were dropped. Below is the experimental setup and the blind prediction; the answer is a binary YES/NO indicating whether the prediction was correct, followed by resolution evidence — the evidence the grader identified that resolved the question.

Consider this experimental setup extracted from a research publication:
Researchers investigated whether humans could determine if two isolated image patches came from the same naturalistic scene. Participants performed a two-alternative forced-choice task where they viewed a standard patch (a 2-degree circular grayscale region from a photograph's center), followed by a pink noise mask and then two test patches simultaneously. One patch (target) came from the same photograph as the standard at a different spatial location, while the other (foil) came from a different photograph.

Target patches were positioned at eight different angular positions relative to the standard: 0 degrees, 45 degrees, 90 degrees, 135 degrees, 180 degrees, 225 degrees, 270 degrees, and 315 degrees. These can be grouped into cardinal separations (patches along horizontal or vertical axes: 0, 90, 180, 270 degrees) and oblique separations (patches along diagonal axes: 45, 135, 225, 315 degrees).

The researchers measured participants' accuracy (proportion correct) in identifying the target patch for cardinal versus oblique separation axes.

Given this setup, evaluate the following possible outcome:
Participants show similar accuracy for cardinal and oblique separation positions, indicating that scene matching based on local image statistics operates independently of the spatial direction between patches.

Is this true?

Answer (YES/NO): YES